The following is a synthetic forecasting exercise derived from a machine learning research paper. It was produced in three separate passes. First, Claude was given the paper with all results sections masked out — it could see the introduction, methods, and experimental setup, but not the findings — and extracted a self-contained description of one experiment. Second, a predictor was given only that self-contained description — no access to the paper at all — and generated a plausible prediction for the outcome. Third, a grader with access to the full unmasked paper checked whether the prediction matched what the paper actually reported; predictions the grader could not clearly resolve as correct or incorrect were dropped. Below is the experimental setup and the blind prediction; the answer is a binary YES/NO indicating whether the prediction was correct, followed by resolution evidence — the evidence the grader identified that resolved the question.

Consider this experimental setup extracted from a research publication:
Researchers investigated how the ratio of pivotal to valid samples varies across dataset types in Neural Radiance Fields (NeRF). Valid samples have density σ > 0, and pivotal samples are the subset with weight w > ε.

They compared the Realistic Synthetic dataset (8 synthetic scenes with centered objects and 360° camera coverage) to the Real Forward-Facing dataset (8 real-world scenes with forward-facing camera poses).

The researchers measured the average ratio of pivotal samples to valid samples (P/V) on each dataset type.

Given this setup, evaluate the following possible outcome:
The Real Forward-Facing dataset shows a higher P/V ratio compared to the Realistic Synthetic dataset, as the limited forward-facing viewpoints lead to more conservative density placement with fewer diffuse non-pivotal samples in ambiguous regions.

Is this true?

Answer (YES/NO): YES